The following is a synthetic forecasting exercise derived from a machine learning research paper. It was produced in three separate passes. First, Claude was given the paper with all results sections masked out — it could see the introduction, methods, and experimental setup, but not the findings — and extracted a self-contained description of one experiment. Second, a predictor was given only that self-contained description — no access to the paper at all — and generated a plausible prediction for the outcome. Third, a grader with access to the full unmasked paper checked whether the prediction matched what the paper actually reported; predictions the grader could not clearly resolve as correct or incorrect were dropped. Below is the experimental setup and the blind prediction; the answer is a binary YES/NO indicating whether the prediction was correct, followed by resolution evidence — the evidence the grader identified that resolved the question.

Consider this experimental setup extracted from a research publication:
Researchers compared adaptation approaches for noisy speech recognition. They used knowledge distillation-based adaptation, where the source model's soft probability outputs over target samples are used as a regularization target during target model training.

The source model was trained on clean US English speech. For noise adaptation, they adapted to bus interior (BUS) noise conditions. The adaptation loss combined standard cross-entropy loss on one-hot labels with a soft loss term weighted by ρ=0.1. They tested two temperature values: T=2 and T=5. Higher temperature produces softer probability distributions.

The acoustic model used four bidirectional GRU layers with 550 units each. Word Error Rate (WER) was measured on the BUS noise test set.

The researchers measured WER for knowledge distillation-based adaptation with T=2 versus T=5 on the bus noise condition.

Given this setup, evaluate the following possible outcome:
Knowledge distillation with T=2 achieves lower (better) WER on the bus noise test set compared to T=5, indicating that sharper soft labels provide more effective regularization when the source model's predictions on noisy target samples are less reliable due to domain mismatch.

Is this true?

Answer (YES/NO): NO